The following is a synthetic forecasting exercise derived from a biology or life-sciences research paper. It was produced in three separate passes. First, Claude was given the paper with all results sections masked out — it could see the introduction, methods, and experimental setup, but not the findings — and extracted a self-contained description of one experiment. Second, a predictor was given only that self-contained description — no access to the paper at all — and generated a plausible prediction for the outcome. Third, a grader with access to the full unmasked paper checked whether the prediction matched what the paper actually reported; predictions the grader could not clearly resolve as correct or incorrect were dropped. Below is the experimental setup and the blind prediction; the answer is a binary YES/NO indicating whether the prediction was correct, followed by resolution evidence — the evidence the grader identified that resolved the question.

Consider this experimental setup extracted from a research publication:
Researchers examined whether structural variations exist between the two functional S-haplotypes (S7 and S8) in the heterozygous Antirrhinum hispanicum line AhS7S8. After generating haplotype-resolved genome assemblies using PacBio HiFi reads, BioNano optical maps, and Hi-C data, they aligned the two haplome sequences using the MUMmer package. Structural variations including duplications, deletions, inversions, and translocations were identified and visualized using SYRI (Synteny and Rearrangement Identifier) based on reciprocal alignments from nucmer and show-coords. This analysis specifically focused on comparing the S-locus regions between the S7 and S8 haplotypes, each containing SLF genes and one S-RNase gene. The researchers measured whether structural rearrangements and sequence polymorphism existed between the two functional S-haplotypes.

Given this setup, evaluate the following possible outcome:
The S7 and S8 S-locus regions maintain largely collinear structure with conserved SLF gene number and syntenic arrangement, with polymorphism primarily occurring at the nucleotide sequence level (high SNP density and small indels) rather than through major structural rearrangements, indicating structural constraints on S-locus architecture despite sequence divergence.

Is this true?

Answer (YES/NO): NO